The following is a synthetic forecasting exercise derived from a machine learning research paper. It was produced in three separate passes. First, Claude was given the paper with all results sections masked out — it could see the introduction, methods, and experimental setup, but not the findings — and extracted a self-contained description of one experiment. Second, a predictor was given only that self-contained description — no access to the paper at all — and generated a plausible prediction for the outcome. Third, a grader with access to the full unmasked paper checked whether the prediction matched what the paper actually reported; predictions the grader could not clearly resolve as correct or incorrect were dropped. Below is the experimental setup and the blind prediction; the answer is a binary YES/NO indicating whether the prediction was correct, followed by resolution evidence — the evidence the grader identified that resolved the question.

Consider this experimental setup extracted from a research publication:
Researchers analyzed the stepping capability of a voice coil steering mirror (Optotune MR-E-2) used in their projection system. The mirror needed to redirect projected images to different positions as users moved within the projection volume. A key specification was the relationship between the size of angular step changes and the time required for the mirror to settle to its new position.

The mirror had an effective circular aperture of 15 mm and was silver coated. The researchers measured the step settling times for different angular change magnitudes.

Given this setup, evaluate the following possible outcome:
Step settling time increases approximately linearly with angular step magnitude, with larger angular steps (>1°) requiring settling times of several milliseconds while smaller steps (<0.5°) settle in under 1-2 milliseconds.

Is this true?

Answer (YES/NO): NO